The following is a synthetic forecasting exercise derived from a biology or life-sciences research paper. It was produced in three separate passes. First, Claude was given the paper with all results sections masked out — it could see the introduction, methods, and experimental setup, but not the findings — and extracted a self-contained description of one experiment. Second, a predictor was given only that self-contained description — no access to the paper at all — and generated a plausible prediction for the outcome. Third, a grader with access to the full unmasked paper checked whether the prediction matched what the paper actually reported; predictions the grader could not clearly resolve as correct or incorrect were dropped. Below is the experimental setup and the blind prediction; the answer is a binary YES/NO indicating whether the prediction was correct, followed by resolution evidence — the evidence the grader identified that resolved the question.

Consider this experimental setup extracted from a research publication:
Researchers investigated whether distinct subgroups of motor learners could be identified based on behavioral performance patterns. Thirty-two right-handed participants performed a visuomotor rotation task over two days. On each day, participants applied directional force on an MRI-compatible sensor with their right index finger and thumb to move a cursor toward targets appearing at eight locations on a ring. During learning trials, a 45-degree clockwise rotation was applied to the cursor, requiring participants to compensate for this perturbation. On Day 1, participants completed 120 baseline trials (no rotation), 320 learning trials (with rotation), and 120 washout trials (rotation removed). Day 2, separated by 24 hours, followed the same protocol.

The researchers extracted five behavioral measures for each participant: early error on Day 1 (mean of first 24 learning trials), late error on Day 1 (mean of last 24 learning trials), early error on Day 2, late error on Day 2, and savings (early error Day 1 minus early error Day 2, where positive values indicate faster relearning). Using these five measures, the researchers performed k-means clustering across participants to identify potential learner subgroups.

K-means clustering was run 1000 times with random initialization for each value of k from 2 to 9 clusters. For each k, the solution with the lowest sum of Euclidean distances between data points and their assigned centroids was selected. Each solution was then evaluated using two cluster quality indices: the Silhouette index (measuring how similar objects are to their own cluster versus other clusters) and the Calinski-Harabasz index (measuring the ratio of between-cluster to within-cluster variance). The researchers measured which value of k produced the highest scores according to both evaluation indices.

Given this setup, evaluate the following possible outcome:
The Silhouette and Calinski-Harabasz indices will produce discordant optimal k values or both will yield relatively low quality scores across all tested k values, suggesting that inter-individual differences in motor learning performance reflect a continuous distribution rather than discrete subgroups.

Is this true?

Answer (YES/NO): NO